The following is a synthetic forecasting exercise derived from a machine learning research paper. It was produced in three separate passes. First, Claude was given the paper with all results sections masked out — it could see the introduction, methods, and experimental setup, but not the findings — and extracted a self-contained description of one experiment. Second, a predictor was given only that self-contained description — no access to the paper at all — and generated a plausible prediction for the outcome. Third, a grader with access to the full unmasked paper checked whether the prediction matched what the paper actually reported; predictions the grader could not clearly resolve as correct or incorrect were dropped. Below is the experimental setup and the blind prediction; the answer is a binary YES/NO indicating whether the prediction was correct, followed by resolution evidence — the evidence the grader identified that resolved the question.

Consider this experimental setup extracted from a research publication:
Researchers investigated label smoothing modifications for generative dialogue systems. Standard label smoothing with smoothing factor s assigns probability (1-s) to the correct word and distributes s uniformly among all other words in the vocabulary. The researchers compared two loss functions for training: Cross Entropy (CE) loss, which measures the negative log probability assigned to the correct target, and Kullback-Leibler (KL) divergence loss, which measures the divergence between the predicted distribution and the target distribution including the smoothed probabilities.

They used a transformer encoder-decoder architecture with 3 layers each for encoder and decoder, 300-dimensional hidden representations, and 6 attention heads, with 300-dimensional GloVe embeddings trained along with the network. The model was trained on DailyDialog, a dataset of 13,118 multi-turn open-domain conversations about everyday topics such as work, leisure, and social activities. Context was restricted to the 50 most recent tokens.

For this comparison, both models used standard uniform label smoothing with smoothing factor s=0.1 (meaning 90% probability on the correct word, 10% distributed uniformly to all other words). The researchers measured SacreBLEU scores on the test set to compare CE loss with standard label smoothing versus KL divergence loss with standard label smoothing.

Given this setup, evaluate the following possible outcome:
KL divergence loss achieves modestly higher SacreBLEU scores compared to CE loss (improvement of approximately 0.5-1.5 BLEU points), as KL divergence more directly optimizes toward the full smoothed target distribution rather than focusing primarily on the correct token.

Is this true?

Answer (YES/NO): NO